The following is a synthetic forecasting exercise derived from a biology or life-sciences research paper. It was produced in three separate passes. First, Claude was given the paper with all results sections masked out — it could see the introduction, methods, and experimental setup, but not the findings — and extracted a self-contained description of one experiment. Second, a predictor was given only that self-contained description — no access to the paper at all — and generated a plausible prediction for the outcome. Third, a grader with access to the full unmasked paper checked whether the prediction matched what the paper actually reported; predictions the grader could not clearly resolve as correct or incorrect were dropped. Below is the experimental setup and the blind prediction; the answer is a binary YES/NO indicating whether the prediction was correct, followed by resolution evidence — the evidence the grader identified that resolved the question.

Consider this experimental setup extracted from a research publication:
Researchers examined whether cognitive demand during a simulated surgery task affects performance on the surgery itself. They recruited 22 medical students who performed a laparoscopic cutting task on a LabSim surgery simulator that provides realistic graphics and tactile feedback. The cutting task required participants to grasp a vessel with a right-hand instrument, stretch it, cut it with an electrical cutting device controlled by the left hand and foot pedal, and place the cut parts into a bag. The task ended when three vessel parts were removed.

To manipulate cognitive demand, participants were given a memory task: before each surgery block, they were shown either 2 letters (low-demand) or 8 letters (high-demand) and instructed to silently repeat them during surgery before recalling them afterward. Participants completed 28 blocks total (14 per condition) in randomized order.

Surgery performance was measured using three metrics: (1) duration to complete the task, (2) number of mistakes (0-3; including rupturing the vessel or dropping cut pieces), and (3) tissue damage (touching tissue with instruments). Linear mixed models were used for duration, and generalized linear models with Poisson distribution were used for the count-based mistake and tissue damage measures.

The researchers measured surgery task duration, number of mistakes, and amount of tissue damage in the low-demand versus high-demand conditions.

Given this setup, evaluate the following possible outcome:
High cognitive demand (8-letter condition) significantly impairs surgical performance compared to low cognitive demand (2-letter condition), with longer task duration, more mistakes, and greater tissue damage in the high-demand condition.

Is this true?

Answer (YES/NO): NO